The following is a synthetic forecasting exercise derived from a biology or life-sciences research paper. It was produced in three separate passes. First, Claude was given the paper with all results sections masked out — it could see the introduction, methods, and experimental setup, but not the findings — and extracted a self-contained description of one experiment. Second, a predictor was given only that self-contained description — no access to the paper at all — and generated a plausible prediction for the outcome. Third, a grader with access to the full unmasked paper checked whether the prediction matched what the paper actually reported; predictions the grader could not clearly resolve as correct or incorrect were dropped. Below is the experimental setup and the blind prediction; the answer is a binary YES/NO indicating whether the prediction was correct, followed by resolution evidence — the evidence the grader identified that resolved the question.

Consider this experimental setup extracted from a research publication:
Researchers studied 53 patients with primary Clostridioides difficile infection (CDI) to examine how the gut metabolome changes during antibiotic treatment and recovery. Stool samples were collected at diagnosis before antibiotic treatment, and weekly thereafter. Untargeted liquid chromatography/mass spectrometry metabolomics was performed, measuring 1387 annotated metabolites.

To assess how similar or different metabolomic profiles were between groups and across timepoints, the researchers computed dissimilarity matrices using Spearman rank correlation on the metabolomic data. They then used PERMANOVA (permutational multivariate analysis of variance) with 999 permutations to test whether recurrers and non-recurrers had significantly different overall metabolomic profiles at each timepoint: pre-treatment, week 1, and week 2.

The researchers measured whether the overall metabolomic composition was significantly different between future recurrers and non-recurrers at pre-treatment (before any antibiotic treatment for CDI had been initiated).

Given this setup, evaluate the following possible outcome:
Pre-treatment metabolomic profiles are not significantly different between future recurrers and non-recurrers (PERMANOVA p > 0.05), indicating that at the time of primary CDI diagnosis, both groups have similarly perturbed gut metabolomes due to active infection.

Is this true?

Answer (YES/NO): YES